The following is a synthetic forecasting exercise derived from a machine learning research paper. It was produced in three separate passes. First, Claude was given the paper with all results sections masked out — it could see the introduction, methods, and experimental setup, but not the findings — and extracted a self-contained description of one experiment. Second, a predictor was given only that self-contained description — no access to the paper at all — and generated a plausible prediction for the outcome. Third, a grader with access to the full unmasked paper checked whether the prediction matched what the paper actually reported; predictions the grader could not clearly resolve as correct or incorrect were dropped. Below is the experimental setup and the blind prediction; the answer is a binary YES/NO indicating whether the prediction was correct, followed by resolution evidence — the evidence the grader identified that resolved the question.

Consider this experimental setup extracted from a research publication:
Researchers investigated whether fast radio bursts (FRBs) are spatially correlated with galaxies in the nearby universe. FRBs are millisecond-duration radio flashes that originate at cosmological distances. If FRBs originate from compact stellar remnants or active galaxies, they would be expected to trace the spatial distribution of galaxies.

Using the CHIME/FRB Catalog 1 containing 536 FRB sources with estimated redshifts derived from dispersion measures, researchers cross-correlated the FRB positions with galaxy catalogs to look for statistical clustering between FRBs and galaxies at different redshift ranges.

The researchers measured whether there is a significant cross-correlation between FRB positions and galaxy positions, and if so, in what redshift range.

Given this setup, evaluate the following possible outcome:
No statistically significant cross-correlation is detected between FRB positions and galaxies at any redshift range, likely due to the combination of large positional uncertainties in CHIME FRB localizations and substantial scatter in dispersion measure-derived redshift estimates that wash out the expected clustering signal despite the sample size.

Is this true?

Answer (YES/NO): NO